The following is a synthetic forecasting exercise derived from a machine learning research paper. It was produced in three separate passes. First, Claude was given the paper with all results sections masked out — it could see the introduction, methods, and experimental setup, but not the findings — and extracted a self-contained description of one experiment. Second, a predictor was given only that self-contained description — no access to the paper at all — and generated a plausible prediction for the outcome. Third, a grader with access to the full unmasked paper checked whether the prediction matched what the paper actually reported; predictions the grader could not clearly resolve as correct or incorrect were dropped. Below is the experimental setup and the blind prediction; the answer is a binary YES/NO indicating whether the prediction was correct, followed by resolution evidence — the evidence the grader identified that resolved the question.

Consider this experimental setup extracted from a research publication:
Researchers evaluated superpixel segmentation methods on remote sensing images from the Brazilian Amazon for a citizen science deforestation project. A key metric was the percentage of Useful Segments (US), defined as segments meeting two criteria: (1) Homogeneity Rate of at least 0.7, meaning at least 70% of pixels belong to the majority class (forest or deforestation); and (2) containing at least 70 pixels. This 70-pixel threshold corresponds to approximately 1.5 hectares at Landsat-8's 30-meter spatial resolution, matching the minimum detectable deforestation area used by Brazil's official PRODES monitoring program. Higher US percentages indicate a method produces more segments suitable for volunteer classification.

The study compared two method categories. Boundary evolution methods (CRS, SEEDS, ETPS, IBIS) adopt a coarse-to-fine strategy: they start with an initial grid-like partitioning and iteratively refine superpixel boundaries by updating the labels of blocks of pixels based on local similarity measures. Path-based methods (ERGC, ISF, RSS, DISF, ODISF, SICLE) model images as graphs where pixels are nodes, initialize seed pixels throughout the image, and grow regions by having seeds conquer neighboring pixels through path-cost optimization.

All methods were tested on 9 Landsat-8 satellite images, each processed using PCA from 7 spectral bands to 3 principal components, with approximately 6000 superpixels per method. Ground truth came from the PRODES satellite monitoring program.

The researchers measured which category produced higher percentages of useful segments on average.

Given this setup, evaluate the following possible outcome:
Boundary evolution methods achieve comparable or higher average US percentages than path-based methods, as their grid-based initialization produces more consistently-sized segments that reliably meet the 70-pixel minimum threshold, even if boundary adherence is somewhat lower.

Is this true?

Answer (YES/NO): YES